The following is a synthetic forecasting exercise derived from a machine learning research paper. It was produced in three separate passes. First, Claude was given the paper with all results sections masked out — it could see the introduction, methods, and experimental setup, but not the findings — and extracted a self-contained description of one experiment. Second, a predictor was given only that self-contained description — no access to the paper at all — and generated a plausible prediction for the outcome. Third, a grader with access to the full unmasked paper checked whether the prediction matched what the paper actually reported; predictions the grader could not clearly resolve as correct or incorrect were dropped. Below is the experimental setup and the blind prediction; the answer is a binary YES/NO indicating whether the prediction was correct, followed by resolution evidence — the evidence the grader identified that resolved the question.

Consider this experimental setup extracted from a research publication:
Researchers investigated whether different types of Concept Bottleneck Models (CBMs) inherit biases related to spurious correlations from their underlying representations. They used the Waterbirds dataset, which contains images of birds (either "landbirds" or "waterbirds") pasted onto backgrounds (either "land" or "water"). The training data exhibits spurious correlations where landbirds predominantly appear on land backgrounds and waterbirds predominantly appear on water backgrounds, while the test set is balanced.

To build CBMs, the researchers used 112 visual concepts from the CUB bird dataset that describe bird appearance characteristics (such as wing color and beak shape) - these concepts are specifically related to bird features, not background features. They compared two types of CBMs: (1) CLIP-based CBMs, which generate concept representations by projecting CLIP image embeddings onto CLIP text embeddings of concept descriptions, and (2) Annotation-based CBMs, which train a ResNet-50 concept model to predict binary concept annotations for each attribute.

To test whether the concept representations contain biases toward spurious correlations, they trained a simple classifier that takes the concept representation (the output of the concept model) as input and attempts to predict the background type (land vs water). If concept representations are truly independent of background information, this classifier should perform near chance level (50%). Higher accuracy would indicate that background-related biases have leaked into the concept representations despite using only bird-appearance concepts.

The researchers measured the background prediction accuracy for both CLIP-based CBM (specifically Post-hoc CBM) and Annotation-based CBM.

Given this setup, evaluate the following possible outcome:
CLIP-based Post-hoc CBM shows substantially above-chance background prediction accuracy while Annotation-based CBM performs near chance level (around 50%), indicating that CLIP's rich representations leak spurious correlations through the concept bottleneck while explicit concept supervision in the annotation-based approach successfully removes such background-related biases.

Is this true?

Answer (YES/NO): YES